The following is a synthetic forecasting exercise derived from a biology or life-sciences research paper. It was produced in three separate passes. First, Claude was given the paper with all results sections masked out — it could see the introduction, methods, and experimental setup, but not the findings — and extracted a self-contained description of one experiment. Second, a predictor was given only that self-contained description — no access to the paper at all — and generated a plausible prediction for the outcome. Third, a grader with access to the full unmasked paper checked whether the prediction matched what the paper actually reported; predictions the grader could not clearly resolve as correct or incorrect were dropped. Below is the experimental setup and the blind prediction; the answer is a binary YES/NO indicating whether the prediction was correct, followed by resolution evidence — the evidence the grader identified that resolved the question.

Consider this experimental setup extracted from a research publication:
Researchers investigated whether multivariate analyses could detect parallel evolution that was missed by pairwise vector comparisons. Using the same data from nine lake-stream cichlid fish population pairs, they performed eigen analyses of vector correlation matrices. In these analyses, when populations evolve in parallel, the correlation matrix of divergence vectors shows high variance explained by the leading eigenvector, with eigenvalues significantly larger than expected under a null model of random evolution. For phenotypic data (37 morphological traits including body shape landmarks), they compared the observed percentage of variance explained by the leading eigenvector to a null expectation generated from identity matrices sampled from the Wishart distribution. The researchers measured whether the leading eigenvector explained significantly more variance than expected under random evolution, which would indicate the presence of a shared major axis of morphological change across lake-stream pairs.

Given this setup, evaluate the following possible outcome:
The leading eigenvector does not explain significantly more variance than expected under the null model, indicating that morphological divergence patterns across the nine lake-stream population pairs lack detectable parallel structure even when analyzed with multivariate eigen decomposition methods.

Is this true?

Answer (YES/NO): NO